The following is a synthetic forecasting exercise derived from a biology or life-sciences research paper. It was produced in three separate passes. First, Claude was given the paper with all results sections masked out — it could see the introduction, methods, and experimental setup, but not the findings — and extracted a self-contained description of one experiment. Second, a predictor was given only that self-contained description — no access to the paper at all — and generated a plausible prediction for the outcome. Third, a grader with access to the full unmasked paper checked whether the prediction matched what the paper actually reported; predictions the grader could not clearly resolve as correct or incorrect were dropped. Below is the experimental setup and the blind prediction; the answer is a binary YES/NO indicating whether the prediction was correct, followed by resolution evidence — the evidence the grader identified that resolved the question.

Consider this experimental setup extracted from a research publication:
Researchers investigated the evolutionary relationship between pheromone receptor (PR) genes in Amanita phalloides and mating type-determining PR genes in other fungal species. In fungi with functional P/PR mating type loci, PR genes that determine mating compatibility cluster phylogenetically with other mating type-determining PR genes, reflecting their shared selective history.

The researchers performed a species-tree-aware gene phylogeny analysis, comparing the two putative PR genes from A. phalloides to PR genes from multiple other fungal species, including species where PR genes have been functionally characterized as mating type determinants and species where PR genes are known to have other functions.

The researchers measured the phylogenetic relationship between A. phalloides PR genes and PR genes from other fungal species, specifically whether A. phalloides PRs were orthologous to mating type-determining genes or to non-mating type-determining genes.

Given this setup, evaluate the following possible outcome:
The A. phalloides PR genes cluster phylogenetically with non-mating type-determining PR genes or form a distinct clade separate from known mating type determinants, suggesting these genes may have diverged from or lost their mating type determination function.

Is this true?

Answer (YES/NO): YES